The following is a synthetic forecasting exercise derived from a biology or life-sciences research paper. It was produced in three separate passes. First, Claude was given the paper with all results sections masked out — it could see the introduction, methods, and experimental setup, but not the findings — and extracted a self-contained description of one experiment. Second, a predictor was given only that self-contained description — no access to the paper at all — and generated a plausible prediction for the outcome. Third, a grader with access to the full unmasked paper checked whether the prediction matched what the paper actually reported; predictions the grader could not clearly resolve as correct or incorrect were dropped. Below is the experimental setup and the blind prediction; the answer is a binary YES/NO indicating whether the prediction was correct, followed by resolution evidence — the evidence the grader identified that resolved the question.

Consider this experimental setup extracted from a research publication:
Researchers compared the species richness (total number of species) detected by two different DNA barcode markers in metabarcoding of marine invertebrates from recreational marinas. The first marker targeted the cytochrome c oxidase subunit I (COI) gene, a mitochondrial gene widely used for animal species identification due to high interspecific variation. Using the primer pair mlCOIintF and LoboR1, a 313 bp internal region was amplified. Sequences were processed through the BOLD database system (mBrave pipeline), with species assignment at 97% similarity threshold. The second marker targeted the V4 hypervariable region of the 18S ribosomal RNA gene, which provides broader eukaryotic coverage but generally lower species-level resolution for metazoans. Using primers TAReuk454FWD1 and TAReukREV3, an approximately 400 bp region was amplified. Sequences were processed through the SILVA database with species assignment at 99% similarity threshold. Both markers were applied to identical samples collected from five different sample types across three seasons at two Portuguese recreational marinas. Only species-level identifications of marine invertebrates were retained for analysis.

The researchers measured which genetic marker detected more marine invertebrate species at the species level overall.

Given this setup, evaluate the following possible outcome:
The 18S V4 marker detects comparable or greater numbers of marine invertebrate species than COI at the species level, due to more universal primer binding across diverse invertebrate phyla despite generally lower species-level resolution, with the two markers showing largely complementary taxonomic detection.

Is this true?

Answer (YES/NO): YES